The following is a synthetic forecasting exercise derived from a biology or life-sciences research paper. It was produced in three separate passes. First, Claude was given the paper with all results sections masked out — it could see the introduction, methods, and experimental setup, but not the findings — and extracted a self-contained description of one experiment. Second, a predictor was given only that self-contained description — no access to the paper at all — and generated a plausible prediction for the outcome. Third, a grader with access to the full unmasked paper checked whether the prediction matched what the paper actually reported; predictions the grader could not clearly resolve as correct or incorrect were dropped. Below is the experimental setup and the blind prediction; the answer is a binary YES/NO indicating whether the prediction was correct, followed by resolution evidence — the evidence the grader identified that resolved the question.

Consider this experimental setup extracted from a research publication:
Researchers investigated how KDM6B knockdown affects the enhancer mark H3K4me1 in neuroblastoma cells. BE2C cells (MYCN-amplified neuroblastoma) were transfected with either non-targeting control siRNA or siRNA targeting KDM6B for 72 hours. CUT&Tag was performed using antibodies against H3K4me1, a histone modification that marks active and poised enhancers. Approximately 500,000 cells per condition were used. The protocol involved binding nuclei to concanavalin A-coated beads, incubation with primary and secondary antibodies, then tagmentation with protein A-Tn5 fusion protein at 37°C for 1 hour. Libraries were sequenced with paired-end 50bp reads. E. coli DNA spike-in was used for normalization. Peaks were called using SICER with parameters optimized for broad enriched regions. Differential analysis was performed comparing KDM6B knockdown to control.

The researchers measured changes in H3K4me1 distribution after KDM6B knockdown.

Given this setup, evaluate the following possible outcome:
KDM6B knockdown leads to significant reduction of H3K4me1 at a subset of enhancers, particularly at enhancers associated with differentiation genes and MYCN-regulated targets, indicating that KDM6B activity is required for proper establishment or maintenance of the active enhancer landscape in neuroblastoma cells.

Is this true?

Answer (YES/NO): NO